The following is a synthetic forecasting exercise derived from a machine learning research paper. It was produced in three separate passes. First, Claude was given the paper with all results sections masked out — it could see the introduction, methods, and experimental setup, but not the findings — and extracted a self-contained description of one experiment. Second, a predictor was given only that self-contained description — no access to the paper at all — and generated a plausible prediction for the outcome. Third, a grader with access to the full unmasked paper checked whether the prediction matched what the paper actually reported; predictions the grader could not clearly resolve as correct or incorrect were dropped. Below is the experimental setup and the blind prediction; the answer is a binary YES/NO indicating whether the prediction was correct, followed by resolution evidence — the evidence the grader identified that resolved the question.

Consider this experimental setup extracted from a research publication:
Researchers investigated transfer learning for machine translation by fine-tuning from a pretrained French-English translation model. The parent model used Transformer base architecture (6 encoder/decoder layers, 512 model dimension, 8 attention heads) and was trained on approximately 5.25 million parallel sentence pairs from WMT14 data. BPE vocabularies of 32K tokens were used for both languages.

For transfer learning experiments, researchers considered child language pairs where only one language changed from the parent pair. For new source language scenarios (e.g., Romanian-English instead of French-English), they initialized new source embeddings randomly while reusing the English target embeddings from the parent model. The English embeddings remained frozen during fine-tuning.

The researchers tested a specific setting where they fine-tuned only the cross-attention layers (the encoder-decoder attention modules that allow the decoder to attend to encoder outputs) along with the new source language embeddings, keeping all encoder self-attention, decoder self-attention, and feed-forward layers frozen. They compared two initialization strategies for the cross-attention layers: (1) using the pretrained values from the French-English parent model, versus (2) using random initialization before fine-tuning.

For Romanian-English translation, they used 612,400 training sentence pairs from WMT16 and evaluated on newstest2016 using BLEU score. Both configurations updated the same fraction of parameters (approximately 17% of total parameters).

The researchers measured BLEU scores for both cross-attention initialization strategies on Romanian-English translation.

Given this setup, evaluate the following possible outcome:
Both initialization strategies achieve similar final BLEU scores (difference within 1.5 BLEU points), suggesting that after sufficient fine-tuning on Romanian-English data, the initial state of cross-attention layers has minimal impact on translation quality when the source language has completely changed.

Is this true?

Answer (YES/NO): NO